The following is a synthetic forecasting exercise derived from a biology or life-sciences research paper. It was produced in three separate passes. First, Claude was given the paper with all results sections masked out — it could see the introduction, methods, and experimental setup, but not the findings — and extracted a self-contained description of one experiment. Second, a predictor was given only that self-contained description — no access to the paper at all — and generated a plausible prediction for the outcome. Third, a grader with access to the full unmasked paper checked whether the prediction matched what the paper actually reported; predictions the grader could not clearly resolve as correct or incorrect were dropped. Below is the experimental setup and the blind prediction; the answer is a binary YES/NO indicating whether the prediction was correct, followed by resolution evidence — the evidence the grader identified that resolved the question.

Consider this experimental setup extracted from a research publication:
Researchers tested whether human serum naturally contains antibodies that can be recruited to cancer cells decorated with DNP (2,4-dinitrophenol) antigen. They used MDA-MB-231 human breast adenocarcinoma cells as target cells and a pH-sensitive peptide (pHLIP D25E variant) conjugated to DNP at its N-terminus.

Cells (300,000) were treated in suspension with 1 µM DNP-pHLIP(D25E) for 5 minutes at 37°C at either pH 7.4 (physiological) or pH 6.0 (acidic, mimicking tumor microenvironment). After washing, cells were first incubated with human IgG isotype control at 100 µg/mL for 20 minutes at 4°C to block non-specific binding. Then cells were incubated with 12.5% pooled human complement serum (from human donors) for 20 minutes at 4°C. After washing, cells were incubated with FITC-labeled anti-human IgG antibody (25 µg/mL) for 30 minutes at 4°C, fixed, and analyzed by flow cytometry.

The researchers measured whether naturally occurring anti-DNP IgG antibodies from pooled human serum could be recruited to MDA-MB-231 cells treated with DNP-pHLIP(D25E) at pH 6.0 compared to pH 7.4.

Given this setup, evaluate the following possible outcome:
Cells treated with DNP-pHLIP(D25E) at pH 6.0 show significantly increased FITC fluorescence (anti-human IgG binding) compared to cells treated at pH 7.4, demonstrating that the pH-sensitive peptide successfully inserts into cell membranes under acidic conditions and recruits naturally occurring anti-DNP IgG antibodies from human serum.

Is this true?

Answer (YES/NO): YES